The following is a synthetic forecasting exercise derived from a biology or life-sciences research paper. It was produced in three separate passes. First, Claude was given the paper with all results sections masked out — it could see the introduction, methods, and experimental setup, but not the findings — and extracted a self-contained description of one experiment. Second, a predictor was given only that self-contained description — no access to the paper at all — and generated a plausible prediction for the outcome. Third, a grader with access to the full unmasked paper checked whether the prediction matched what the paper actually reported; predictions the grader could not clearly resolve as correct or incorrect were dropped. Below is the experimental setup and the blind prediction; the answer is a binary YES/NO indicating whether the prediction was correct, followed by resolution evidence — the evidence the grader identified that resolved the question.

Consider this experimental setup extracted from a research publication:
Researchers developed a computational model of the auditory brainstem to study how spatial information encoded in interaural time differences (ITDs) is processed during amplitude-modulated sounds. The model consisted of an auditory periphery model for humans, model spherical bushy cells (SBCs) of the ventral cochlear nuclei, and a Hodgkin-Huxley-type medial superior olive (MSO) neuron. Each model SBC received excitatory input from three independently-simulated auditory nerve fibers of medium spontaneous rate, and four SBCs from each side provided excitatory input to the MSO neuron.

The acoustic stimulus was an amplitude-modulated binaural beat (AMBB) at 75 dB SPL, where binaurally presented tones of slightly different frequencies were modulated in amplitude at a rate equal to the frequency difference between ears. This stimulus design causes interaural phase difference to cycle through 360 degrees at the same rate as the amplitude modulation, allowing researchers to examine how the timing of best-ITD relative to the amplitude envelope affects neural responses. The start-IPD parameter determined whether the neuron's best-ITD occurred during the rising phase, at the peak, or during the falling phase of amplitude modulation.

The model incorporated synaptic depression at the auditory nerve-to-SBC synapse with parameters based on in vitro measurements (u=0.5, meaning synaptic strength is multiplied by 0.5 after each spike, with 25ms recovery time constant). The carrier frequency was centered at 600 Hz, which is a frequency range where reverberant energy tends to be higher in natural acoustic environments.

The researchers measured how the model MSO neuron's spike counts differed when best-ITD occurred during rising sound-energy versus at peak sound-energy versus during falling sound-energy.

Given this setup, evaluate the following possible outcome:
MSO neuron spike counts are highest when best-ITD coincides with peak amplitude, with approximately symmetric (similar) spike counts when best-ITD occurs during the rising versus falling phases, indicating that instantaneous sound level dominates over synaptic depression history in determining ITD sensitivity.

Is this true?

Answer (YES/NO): NO